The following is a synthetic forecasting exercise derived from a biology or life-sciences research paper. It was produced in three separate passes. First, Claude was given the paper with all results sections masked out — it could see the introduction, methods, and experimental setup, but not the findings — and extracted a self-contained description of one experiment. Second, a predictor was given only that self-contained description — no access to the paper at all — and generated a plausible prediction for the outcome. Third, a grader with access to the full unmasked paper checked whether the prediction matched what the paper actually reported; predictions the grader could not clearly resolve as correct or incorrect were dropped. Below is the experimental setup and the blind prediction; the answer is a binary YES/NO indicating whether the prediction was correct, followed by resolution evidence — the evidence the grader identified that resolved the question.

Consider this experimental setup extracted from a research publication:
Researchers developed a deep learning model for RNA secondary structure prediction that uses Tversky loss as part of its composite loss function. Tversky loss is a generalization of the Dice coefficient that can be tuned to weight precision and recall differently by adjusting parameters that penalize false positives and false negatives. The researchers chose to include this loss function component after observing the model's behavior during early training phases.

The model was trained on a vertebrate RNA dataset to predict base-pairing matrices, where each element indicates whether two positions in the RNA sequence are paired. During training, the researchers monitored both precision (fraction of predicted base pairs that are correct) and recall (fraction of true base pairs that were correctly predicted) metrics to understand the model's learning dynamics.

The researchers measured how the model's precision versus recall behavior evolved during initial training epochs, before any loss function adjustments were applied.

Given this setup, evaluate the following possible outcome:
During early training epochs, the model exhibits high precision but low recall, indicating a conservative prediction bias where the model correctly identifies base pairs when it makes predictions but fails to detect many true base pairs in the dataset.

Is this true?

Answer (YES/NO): NO